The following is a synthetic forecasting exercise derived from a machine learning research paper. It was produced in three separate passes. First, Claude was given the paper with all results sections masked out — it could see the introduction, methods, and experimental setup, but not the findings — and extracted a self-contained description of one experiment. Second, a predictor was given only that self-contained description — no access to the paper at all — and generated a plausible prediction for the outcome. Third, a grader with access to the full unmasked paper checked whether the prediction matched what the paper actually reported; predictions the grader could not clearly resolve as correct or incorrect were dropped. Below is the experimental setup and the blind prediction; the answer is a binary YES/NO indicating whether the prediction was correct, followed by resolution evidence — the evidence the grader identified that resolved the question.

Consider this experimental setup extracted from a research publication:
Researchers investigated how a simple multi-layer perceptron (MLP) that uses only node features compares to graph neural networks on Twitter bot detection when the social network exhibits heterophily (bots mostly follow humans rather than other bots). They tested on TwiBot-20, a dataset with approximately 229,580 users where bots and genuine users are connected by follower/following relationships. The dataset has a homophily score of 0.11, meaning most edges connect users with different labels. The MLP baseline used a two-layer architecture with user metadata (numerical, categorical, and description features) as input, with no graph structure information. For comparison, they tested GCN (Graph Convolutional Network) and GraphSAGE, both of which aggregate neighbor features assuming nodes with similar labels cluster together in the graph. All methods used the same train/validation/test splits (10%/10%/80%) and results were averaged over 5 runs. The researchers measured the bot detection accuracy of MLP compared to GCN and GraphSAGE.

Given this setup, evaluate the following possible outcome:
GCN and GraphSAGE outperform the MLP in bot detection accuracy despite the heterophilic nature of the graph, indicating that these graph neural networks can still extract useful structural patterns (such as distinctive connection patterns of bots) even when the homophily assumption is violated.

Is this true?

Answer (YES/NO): NO